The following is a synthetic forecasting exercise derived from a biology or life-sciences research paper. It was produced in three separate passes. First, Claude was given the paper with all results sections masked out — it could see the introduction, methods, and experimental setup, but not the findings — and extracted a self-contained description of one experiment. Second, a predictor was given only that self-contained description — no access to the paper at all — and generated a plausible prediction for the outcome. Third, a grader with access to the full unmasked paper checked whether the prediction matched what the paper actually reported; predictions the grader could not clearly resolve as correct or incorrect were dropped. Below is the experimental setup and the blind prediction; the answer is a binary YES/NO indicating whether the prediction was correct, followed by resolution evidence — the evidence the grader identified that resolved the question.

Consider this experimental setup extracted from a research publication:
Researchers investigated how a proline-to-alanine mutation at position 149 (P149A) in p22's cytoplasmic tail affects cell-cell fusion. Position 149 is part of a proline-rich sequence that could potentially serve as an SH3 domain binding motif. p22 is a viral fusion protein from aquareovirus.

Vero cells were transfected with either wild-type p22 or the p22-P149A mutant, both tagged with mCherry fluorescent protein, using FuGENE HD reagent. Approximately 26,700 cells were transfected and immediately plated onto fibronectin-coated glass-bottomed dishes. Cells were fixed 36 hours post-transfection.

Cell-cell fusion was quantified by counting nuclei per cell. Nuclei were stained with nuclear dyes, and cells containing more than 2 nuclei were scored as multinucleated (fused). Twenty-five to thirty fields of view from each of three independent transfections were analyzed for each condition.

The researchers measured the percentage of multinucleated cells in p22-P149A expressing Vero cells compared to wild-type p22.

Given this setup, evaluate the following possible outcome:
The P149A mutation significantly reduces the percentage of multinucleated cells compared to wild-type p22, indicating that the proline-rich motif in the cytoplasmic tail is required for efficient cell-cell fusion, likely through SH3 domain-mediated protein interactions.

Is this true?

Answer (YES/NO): YES